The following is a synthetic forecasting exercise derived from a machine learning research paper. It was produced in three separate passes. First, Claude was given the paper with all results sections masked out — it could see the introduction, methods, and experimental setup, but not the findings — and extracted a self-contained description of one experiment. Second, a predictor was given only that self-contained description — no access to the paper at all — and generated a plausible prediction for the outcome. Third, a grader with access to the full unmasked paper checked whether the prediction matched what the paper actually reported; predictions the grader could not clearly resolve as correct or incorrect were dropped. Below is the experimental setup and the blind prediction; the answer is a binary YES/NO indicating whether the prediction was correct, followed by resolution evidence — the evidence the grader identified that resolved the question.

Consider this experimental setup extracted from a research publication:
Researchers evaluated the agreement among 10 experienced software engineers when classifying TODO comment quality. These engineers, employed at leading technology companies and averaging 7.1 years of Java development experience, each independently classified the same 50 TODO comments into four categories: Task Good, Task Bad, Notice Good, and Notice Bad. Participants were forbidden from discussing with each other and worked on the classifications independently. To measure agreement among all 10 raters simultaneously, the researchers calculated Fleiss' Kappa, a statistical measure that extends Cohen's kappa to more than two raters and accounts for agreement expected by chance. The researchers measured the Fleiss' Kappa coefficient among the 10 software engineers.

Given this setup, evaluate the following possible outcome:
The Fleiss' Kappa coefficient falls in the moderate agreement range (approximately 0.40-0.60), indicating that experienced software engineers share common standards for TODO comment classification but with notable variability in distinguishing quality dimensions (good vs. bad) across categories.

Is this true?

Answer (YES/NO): NO